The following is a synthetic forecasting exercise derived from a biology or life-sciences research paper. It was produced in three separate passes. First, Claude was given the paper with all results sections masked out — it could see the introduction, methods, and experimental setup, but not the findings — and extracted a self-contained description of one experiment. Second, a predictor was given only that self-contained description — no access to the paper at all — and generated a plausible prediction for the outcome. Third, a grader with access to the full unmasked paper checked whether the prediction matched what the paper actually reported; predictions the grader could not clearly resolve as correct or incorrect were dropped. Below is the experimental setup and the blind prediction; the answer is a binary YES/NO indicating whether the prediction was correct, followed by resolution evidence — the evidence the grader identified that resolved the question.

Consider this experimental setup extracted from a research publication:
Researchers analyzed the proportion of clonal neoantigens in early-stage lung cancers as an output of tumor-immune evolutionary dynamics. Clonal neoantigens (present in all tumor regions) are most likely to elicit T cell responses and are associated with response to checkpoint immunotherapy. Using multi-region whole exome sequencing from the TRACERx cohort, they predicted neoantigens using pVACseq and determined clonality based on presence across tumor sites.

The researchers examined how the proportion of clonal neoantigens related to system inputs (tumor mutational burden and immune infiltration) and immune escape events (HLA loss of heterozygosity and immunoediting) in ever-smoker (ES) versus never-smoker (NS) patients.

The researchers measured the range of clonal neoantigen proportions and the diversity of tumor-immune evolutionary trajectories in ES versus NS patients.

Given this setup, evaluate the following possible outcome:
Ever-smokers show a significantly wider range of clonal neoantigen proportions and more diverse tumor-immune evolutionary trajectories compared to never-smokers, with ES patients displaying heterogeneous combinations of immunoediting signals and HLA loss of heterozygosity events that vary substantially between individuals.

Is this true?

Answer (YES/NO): YES